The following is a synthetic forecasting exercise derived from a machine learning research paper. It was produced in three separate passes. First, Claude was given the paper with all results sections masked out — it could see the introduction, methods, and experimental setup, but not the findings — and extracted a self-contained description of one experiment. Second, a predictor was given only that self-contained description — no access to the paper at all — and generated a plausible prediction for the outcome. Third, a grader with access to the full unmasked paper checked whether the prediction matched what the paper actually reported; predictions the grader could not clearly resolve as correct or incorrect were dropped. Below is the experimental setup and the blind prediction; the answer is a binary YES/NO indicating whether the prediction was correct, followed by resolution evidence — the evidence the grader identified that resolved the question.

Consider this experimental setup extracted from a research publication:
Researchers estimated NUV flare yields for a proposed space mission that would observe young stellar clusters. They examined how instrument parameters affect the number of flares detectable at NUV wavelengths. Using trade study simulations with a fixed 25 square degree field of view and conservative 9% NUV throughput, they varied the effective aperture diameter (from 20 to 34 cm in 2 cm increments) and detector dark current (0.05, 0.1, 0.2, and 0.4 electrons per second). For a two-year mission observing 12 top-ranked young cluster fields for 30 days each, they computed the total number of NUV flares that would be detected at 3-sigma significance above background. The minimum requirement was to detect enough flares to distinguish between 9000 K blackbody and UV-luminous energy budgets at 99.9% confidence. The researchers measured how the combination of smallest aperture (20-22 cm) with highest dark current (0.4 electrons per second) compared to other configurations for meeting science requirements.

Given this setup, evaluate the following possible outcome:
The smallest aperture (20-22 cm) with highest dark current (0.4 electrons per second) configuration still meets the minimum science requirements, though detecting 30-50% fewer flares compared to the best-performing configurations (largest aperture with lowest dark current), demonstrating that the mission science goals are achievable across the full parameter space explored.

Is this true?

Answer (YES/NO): NO